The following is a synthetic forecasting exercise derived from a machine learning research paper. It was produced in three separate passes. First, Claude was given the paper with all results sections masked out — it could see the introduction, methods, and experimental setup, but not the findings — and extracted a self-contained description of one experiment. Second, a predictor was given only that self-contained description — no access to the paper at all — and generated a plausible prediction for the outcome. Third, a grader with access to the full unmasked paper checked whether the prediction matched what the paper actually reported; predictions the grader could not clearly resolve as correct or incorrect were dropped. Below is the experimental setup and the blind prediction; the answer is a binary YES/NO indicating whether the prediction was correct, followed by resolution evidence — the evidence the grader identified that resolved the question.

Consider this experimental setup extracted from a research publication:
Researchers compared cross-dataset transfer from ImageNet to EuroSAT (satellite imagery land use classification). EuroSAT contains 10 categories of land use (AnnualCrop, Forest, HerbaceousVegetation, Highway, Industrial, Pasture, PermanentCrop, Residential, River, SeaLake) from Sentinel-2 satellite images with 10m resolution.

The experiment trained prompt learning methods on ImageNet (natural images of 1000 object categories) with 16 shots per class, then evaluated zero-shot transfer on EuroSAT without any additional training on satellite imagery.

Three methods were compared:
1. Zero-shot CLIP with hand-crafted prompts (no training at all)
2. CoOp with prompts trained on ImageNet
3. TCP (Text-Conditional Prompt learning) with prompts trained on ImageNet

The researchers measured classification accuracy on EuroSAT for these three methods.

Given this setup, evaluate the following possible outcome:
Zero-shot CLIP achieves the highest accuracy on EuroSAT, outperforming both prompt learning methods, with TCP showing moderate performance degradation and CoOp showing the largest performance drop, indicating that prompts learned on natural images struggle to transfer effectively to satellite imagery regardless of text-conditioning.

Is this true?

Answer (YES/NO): NO